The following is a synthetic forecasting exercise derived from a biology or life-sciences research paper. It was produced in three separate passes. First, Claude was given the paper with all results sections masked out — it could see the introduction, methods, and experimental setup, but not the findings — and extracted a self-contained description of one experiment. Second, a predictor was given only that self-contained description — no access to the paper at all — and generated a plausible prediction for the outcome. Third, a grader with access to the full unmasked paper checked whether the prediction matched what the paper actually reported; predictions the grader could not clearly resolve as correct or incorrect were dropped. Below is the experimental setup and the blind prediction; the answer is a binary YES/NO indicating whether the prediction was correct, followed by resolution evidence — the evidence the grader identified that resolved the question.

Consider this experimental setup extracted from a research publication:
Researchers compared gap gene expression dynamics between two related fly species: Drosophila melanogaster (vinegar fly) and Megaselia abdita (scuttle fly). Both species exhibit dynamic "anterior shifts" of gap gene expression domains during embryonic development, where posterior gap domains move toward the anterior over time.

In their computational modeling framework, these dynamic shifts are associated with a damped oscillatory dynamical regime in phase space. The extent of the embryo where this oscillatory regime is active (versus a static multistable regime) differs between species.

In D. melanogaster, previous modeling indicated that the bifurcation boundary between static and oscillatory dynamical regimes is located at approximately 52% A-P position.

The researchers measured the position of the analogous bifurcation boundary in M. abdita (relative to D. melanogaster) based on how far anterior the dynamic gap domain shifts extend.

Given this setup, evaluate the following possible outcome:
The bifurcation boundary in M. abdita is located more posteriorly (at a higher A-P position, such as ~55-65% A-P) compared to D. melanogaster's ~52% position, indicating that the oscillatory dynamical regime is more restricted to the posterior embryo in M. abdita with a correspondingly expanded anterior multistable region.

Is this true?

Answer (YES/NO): NO